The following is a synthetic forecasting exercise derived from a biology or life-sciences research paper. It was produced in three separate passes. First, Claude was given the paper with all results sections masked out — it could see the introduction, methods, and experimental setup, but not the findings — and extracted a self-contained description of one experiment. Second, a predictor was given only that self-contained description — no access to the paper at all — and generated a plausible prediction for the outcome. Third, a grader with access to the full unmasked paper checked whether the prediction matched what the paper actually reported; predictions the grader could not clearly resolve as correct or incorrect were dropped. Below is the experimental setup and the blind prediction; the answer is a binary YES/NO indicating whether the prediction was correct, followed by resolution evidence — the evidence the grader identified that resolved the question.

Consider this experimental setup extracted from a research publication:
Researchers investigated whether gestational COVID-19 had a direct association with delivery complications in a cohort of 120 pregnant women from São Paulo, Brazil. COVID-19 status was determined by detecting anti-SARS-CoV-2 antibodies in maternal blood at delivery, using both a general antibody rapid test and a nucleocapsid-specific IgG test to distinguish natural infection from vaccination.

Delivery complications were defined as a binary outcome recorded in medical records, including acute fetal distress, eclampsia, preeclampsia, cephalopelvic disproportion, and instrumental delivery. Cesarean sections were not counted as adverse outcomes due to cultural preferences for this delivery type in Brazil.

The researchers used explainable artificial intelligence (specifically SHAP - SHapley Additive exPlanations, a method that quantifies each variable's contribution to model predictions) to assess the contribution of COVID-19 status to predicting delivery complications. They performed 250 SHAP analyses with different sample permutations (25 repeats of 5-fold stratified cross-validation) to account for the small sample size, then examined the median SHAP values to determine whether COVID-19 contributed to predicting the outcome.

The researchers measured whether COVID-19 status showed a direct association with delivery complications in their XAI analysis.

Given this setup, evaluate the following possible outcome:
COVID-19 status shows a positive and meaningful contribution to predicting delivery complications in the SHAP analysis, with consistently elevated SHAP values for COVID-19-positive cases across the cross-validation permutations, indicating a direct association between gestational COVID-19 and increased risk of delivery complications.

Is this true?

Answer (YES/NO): NO